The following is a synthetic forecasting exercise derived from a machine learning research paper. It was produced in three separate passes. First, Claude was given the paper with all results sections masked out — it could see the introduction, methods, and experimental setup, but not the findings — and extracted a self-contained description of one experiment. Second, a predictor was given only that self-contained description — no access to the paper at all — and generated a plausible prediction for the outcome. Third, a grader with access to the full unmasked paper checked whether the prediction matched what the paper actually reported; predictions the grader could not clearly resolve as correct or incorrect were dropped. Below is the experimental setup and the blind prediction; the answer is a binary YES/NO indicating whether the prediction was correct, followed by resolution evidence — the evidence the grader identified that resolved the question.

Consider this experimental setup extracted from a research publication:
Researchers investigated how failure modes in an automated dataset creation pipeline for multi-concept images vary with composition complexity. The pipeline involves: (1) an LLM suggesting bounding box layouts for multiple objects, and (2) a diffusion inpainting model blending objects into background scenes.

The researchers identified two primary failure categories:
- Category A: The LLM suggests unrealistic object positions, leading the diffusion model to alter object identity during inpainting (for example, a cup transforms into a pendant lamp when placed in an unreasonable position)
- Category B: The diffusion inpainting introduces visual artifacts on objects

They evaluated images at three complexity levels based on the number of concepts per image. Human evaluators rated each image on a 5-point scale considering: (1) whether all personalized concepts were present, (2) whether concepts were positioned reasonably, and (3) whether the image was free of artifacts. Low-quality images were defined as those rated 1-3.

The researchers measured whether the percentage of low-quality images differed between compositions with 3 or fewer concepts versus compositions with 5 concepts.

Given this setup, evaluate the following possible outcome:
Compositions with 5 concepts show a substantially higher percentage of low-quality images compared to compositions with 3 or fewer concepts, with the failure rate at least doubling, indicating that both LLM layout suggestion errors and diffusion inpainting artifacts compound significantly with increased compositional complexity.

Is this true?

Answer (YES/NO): NO